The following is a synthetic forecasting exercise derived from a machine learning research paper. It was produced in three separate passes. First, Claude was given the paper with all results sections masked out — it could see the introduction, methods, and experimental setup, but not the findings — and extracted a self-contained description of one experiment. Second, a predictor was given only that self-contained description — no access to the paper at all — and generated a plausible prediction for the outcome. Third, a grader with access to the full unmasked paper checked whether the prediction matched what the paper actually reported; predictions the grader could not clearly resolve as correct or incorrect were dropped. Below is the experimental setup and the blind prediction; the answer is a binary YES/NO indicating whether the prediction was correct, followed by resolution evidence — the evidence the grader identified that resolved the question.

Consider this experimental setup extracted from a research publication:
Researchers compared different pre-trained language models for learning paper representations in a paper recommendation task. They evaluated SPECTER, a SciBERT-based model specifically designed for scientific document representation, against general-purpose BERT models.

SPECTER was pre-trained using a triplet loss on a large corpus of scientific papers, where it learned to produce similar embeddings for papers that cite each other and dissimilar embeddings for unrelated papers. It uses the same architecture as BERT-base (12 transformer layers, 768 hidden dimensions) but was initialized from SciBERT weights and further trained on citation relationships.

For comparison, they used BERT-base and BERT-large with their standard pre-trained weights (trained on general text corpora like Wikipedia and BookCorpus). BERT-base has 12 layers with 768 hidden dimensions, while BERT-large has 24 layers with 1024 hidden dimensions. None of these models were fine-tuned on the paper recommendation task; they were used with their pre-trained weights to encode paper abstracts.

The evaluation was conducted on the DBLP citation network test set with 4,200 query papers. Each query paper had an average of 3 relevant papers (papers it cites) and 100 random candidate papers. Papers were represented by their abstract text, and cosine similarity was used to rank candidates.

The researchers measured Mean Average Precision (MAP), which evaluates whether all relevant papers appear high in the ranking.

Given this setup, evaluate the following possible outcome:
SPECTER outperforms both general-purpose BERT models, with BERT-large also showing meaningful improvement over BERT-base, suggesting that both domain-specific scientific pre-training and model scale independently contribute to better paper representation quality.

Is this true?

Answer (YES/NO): NO